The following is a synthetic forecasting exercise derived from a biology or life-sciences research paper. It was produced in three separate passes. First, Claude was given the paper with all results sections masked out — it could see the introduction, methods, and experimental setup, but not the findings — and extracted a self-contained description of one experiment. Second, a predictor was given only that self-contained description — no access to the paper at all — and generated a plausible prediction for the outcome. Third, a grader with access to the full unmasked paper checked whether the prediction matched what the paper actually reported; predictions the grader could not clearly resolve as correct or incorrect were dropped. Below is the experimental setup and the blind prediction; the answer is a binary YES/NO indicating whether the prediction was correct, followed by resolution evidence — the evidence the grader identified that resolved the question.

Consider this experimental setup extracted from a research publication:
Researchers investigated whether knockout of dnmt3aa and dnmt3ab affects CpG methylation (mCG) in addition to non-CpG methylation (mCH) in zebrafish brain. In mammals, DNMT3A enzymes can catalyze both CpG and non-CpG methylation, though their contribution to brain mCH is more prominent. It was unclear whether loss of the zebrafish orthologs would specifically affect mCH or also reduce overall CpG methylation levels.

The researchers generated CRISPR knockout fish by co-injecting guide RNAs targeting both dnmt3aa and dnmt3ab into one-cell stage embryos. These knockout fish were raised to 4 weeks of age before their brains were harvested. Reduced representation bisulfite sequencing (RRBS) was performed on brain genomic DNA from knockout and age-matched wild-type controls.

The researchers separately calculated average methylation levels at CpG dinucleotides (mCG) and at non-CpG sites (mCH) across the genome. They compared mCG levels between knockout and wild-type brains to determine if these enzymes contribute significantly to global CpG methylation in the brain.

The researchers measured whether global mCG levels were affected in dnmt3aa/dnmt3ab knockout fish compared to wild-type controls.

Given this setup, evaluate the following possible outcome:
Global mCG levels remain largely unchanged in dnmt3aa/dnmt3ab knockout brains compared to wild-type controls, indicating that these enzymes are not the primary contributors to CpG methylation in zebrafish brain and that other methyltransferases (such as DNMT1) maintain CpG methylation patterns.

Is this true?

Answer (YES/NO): YES